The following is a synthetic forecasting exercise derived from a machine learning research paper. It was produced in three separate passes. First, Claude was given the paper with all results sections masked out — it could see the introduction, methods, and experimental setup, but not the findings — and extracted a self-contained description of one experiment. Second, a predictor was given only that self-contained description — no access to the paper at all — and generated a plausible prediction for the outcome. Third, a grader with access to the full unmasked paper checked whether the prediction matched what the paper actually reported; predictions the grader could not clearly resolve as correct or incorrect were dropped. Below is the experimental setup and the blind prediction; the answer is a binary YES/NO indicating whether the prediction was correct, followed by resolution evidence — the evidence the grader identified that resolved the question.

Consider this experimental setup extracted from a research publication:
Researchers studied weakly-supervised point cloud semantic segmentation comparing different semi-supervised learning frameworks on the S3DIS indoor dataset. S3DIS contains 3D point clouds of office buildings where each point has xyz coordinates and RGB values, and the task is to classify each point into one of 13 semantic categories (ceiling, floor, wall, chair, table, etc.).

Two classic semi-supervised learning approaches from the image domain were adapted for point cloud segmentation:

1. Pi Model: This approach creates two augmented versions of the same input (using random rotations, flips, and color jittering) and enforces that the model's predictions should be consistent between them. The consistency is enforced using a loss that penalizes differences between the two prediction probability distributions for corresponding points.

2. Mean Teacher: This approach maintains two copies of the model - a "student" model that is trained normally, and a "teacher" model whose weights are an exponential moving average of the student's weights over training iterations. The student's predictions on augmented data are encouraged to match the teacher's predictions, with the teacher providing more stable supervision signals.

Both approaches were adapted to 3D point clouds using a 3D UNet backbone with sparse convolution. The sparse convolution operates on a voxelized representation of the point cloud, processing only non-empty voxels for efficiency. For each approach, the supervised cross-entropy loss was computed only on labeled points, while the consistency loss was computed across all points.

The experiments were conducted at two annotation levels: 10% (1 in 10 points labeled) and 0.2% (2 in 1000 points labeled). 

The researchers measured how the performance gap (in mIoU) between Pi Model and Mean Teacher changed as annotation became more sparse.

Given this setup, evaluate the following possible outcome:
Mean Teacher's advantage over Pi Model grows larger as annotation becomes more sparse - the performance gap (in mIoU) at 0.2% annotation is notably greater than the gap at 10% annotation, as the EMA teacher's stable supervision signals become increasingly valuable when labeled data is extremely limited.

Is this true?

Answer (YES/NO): NO